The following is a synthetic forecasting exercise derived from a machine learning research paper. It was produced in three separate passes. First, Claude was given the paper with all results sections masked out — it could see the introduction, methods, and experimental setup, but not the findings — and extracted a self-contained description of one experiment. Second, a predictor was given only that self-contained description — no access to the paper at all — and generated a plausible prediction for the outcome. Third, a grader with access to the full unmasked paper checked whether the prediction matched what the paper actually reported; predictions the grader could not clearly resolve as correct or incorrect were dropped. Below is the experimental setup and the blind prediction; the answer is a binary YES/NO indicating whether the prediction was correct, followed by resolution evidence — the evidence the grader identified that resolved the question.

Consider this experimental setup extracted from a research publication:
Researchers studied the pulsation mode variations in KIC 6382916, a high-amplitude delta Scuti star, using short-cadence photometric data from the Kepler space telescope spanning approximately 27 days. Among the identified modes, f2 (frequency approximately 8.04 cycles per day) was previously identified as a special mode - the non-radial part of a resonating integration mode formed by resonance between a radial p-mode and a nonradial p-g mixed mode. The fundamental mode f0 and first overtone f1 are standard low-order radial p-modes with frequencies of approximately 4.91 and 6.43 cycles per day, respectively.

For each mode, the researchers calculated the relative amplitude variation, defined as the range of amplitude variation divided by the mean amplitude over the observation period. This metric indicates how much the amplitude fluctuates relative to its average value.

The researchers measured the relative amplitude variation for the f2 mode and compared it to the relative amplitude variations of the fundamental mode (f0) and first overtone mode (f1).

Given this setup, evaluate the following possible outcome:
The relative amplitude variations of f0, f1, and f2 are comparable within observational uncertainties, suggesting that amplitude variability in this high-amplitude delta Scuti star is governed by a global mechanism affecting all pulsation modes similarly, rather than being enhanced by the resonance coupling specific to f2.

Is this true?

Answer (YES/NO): NO